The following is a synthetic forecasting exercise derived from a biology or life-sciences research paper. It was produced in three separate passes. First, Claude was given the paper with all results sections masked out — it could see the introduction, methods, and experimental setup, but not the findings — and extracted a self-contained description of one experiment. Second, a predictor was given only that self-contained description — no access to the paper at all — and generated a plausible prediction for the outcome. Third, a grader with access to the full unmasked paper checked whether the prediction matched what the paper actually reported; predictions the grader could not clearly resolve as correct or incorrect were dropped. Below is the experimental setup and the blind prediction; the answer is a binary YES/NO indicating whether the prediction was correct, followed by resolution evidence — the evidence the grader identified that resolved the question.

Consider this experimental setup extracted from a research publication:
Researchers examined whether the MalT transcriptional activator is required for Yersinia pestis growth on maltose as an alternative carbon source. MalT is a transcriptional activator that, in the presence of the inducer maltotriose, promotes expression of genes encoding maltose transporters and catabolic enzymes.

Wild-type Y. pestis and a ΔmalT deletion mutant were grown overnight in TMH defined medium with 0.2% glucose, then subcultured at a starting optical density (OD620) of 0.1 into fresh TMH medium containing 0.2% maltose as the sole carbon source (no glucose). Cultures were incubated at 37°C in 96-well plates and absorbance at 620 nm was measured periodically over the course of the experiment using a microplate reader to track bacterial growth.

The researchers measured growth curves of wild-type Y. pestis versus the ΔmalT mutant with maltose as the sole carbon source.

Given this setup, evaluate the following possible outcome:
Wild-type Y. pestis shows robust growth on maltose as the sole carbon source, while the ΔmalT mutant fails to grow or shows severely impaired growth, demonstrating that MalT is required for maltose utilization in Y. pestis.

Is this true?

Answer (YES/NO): NO